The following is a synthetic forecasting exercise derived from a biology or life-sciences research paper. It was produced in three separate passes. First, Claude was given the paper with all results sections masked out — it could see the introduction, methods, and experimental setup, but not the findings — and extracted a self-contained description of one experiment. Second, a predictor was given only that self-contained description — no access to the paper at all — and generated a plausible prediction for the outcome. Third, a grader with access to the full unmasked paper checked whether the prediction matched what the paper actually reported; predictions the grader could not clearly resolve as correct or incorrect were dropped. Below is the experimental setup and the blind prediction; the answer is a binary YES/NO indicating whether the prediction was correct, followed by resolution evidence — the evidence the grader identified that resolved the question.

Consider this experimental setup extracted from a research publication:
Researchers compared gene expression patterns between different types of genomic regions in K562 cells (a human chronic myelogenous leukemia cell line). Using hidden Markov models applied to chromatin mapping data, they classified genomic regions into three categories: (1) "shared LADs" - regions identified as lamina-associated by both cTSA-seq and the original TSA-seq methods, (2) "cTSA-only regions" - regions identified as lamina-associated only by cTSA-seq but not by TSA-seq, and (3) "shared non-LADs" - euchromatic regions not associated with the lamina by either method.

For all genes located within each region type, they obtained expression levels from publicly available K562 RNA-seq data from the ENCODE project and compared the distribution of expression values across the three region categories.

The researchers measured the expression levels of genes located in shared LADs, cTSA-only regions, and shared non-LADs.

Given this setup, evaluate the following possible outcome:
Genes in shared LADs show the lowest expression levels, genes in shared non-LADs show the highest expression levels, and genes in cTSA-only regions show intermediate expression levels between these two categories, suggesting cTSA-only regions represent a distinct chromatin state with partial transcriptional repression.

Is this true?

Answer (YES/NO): NO